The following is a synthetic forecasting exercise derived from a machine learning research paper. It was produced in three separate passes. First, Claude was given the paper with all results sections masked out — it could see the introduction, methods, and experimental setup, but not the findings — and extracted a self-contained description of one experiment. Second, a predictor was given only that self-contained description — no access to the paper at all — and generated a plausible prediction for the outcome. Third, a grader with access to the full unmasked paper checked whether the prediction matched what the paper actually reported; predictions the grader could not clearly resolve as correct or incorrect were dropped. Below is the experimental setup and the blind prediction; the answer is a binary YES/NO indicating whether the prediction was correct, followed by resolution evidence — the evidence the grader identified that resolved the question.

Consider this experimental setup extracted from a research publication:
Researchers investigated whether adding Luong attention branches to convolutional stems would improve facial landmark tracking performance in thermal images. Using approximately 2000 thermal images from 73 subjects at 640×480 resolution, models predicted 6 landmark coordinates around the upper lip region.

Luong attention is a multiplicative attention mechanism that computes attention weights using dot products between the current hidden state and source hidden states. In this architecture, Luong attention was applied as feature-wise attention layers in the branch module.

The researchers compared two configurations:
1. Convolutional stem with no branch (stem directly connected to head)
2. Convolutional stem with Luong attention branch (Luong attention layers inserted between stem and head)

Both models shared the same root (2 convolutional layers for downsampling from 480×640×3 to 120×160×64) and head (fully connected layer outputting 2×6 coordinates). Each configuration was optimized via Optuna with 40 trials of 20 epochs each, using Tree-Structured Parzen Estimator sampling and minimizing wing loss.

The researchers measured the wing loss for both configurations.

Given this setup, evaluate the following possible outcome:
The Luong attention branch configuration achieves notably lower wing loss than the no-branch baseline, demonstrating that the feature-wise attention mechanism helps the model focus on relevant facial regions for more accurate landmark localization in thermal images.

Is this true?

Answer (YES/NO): NO